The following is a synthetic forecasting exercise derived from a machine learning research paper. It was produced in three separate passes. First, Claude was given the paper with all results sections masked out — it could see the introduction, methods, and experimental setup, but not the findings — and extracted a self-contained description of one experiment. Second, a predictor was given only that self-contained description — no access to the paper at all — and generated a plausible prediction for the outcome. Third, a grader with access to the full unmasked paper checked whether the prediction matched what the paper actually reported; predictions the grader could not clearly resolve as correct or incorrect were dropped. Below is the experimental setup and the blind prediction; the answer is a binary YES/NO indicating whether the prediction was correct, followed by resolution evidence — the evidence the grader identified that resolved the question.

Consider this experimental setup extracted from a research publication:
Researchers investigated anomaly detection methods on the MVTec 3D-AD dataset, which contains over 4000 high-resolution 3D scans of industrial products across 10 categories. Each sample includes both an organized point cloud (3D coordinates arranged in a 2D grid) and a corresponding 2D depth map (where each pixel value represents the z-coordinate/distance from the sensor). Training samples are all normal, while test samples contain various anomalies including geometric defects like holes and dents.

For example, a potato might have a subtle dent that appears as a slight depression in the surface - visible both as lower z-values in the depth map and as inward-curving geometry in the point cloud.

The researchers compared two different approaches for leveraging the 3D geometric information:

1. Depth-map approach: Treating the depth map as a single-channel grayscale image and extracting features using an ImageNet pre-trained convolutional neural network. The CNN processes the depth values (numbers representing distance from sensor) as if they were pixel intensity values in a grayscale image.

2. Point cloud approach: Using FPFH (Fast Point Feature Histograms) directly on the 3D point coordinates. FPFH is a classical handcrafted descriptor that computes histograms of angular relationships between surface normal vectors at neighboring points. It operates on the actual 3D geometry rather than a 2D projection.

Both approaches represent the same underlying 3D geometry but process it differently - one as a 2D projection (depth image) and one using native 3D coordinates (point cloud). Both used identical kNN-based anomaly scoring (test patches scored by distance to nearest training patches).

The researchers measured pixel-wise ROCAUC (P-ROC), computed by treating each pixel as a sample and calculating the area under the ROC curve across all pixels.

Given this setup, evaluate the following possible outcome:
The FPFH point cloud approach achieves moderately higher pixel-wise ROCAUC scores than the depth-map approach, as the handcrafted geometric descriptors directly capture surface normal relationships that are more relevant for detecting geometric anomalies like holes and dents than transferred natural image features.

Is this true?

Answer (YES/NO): YES